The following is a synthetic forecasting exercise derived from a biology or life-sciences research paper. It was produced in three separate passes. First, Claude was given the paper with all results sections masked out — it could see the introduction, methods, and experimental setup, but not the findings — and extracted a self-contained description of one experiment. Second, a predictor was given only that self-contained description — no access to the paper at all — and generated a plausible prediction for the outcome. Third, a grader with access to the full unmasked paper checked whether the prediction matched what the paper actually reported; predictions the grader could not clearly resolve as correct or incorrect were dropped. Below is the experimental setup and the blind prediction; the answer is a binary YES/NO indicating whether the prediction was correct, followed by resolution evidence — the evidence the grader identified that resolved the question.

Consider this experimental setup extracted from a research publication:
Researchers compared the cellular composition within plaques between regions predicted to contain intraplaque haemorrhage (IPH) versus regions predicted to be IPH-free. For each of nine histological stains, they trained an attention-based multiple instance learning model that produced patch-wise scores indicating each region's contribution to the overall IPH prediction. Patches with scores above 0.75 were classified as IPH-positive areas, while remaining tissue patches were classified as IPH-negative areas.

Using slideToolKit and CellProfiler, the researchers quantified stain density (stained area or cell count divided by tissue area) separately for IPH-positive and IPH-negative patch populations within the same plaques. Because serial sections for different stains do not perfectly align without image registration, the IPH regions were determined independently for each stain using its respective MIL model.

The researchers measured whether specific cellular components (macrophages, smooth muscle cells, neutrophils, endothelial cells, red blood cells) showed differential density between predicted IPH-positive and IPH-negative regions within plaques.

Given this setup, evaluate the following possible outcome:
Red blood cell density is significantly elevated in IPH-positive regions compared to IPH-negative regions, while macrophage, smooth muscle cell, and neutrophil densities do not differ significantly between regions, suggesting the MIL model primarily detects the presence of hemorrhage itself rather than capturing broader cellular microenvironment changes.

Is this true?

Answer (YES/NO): NO